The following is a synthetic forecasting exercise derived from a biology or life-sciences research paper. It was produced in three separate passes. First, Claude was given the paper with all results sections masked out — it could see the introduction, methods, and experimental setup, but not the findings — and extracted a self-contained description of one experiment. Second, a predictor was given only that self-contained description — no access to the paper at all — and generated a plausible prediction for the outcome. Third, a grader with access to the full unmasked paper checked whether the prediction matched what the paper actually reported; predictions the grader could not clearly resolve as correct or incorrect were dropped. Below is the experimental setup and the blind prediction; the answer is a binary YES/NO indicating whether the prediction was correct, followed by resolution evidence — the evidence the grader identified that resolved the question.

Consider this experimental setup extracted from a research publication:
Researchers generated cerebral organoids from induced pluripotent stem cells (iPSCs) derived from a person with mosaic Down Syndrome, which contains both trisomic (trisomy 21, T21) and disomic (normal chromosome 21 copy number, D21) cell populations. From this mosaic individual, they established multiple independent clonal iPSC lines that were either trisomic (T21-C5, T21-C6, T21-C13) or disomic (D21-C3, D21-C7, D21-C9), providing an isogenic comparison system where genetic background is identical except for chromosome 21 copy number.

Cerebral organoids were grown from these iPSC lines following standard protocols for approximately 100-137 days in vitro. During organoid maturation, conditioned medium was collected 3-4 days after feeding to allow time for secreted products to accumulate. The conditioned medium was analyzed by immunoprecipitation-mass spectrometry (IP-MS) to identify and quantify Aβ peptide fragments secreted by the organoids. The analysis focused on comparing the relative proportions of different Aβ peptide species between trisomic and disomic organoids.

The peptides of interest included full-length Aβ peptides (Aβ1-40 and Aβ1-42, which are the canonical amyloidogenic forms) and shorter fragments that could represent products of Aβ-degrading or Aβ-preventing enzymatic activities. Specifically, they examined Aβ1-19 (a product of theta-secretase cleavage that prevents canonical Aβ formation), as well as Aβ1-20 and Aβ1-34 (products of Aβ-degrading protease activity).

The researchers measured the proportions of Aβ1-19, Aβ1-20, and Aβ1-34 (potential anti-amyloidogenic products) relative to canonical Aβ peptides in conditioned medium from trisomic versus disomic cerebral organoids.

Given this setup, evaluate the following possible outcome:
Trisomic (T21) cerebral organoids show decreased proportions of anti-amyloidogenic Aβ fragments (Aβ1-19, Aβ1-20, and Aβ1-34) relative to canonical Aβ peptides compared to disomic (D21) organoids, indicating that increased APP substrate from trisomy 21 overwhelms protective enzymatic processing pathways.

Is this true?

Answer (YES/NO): NO